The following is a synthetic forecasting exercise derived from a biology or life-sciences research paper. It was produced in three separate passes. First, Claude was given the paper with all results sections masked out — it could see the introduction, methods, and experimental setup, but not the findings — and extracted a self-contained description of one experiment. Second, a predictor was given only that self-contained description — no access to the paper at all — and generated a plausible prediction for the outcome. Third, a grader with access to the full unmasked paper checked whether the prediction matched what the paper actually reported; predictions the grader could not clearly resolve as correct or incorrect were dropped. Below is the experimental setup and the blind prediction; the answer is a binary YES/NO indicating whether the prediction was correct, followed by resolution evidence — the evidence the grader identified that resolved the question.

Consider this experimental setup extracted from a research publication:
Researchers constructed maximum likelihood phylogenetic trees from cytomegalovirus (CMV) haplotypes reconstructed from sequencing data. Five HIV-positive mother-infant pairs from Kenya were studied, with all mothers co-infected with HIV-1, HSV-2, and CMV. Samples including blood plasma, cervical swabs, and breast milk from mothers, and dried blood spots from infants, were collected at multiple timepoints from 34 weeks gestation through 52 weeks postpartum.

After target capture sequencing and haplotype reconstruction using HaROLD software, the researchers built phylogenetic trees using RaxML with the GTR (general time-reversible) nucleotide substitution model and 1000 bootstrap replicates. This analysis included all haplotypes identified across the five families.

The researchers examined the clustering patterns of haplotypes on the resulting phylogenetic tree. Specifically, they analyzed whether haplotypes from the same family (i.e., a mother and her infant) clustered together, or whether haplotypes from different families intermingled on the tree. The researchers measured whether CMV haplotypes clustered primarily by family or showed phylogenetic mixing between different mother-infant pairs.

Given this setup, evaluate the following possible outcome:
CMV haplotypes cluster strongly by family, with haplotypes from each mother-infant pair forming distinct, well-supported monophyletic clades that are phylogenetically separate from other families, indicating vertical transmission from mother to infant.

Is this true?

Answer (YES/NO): YES